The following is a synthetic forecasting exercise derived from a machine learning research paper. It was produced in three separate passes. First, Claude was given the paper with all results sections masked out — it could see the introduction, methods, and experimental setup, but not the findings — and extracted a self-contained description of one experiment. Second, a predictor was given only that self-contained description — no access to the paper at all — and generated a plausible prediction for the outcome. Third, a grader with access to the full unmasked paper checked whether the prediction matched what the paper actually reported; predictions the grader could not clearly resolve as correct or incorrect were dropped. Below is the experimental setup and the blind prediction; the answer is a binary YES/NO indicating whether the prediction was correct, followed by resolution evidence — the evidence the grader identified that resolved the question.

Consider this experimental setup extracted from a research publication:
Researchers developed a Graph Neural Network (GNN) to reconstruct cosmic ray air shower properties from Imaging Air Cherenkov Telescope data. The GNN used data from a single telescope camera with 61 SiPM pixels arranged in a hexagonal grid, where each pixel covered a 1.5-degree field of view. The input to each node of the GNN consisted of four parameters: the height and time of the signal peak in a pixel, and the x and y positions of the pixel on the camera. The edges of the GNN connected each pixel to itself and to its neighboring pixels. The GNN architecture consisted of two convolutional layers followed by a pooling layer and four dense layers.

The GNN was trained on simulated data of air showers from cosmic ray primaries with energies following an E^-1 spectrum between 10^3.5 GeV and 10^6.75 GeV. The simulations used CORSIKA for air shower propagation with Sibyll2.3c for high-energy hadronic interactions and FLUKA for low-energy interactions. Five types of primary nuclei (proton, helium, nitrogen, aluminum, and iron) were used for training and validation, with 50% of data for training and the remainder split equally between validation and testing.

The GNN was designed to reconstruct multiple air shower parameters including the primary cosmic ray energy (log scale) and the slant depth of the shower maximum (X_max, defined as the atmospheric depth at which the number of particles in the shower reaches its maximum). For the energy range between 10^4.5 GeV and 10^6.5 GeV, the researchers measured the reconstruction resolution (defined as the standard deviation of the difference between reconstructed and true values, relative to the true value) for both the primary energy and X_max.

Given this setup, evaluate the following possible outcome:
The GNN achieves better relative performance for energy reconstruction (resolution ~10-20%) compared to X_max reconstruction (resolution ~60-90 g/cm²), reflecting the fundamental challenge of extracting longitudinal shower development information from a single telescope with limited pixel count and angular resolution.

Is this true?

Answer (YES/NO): NO